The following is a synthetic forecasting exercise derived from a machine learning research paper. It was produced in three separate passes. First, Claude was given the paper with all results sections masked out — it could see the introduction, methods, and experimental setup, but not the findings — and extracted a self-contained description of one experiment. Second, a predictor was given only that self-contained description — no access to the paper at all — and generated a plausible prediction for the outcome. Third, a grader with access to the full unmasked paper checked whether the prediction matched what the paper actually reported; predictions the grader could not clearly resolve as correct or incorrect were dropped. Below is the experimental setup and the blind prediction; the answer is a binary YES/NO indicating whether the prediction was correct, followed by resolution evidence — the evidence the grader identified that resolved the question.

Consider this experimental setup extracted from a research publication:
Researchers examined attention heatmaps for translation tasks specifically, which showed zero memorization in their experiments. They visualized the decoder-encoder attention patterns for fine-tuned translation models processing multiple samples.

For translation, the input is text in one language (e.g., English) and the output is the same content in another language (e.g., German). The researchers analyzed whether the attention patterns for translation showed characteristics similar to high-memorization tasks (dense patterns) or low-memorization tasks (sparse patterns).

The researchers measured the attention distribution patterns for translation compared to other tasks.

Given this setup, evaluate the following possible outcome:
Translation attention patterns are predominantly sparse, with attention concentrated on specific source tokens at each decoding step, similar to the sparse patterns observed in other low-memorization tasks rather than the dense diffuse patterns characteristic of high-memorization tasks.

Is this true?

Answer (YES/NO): YES